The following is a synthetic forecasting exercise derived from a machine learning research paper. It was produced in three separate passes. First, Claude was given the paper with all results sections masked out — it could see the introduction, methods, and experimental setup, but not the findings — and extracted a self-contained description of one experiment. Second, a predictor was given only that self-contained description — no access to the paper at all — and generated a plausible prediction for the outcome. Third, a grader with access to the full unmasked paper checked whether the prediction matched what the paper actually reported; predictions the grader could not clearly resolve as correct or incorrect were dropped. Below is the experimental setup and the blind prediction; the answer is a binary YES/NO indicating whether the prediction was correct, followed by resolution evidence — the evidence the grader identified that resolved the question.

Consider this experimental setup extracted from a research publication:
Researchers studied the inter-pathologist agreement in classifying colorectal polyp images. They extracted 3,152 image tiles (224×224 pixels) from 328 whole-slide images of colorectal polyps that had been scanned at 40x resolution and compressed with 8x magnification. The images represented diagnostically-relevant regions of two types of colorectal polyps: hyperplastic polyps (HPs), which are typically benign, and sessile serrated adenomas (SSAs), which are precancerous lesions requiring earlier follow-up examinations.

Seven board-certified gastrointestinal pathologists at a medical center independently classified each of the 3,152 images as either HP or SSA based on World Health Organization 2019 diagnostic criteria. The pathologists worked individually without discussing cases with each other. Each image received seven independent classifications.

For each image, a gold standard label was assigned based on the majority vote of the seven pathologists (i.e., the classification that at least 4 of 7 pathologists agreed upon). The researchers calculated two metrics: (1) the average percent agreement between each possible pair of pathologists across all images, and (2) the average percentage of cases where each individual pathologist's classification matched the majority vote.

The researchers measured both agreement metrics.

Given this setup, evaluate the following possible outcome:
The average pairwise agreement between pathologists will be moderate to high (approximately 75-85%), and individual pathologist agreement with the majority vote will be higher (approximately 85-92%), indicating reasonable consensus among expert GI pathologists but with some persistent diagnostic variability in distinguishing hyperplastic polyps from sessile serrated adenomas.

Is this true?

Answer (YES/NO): NO